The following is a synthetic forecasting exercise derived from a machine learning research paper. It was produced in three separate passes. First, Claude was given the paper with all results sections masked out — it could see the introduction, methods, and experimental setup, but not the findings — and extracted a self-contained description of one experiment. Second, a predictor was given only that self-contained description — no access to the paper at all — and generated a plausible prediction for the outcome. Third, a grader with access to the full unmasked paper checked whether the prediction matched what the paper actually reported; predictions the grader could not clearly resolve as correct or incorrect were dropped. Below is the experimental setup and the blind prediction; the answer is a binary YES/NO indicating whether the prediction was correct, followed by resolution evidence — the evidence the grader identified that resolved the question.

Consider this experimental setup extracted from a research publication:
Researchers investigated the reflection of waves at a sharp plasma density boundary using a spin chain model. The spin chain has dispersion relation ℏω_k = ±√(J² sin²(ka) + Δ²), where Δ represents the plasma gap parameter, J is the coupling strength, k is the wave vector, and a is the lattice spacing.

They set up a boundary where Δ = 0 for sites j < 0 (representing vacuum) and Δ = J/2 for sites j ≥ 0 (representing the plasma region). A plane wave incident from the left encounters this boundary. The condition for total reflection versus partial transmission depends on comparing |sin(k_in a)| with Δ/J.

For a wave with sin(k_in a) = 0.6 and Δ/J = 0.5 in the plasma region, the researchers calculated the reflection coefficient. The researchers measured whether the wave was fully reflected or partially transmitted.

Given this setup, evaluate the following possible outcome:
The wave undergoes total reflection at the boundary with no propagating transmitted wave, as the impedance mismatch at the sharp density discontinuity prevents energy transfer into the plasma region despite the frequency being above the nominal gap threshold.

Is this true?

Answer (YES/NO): NO